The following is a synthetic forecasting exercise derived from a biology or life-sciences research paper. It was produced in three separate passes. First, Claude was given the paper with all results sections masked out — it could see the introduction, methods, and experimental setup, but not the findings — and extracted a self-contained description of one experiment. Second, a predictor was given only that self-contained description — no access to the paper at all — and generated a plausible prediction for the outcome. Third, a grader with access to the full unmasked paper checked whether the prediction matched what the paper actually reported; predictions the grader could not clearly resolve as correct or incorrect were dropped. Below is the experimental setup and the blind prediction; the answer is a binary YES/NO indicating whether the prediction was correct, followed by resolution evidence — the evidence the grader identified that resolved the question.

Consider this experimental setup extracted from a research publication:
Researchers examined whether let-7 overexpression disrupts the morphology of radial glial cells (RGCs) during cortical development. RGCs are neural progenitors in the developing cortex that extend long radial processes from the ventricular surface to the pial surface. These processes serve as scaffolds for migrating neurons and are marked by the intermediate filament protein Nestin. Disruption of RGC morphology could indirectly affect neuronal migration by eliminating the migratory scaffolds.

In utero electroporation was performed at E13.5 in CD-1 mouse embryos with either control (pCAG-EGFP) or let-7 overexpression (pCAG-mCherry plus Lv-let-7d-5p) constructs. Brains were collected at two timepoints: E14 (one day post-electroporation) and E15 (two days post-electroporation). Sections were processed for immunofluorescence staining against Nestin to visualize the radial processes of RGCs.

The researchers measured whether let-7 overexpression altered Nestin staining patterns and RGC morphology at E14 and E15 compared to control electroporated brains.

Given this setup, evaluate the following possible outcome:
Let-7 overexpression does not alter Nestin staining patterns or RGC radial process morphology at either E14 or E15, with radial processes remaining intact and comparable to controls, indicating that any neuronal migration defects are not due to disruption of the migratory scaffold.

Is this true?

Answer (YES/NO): YES